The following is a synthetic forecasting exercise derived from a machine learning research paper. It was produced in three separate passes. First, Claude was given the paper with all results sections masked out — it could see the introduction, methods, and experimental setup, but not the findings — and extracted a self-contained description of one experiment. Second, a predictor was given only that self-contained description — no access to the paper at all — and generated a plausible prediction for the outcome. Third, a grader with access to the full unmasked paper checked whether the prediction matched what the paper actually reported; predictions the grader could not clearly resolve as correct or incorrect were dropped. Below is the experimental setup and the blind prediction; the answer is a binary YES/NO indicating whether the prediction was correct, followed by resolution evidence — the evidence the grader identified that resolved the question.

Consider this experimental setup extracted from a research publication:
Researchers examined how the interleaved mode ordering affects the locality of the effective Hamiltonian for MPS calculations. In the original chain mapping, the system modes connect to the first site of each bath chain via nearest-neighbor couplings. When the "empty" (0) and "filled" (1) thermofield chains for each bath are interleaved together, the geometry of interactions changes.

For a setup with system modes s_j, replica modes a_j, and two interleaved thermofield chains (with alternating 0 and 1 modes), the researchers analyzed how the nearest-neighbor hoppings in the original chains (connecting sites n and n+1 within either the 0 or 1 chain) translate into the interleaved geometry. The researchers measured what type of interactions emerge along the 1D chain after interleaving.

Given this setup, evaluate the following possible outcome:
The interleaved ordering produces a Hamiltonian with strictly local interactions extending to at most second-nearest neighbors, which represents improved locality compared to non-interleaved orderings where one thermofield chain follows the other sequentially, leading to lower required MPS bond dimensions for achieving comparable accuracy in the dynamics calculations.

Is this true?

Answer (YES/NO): NO